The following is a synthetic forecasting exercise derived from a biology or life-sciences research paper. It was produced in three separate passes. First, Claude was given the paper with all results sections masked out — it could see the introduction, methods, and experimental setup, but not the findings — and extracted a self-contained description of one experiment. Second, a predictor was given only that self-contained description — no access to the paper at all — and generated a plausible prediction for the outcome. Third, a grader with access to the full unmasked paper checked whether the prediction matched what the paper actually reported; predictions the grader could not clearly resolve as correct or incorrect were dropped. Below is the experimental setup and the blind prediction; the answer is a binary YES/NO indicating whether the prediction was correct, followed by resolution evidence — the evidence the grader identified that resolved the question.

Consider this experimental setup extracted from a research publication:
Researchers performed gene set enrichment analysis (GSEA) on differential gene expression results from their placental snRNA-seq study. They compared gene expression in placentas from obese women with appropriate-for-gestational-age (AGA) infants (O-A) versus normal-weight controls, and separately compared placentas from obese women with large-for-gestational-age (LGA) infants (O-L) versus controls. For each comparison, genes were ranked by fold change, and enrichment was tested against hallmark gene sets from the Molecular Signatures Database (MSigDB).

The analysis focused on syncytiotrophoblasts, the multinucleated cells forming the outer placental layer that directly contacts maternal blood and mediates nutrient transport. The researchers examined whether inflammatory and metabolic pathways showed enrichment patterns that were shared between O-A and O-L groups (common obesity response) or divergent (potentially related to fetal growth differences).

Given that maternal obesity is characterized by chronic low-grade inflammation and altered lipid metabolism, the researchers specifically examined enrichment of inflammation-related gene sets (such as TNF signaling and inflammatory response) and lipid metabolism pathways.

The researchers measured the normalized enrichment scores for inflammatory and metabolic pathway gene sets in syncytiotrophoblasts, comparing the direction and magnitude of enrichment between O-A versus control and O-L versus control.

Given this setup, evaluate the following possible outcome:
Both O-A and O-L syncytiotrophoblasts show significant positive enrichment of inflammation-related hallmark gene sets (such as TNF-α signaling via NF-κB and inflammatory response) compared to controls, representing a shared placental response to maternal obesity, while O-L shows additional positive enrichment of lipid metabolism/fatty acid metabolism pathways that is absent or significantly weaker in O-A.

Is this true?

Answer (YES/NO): NO